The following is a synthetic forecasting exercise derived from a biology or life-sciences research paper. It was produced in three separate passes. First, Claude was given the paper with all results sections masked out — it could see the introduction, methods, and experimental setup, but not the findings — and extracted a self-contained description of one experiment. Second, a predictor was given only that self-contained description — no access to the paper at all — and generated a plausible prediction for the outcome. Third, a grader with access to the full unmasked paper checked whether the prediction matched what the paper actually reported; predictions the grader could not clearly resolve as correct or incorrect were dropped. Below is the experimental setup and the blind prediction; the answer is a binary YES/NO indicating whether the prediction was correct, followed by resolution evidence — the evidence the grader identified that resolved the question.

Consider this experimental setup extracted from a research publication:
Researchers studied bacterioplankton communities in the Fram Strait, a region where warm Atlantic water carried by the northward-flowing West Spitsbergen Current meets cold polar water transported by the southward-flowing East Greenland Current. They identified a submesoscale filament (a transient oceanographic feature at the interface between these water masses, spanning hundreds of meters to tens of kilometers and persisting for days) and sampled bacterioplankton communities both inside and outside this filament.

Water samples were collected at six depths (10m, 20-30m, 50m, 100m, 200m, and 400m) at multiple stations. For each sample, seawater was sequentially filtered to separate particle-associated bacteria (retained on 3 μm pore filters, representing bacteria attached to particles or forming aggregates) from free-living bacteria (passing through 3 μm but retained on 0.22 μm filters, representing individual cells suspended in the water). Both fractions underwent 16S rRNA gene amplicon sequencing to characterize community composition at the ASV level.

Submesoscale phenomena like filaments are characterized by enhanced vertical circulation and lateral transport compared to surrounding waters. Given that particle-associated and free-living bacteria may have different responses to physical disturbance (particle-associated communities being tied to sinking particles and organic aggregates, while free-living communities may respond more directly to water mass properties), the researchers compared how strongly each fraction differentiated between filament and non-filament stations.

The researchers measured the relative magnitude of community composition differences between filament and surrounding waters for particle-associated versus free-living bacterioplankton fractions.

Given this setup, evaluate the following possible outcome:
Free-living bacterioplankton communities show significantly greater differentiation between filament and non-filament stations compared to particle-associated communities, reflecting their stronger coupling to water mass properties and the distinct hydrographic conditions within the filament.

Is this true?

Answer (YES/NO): YES